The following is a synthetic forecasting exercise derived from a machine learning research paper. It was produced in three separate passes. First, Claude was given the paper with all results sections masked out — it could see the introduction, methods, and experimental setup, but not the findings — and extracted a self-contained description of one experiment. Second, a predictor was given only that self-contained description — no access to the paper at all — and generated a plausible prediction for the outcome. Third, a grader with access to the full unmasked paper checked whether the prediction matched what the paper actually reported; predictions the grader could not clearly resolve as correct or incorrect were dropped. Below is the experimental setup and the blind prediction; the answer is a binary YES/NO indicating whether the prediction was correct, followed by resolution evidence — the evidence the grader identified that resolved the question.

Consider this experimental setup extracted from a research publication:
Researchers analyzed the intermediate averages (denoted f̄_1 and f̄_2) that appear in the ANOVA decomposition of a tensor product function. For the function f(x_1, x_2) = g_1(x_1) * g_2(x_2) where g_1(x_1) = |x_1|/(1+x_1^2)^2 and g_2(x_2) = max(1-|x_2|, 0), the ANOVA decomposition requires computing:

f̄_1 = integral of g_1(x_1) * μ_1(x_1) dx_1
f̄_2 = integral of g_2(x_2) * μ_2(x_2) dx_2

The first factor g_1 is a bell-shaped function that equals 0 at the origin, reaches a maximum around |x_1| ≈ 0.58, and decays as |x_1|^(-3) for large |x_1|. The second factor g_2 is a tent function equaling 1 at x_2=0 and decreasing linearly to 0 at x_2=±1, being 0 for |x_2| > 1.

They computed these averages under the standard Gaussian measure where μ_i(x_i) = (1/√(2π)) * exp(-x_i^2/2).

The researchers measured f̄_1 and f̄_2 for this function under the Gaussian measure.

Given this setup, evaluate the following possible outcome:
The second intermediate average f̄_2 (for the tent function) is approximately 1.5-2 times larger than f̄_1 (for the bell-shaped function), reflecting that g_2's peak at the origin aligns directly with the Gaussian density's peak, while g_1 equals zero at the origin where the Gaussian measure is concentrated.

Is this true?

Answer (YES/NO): YES